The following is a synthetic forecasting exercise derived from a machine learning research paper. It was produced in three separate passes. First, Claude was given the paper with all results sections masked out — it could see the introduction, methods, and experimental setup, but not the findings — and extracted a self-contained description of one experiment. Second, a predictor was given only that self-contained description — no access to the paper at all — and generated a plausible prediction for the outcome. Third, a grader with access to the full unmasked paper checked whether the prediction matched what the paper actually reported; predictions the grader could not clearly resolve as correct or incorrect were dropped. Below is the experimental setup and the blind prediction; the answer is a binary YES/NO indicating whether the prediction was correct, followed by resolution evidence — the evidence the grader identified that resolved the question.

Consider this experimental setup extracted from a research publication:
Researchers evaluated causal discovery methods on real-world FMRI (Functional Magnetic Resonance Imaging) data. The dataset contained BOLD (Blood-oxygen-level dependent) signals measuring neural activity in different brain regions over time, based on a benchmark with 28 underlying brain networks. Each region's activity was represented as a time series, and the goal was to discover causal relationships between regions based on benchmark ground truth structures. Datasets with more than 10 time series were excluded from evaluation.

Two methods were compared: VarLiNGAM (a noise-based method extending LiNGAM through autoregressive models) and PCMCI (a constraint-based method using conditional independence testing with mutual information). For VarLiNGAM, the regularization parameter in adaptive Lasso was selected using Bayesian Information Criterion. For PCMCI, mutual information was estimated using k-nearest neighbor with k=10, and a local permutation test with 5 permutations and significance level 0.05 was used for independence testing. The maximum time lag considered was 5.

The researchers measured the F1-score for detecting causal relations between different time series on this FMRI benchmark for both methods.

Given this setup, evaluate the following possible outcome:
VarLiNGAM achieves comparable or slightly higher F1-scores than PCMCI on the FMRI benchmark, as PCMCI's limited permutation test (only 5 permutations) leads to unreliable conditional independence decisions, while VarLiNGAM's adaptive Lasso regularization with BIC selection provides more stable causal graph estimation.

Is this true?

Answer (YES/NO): NO